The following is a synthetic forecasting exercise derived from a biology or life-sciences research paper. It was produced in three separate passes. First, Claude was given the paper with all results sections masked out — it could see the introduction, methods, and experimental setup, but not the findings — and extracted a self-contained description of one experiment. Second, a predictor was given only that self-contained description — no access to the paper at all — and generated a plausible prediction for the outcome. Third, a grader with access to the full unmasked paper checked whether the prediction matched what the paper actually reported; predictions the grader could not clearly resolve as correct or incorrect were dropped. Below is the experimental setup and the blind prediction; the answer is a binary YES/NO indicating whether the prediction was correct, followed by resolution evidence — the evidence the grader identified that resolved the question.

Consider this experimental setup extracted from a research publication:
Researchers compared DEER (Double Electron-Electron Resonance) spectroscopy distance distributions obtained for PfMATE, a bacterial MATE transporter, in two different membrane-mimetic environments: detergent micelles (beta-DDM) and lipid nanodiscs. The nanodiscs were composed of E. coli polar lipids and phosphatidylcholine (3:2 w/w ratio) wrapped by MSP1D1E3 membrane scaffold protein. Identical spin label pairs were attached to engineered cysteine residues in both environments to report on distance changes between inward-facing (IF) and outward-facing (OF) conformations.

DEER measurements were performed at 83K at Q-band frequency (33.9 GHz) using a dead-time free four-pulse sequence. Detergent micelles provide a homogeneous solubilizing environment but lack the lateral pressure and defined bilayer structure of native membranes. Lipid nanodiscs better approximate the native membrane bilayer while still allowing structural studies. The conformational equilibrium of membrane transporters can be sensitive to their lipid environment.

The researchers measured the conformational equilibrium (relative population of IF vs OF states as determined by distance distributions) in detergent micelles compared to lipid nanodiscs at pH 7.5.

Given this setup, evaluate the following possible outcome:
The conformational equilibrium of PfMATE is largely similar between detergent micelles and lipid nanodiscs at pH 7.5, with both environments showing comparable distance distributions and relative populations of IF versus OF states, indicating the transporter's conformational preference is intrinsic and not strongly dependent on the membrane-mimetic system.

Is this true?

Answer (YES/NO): NO